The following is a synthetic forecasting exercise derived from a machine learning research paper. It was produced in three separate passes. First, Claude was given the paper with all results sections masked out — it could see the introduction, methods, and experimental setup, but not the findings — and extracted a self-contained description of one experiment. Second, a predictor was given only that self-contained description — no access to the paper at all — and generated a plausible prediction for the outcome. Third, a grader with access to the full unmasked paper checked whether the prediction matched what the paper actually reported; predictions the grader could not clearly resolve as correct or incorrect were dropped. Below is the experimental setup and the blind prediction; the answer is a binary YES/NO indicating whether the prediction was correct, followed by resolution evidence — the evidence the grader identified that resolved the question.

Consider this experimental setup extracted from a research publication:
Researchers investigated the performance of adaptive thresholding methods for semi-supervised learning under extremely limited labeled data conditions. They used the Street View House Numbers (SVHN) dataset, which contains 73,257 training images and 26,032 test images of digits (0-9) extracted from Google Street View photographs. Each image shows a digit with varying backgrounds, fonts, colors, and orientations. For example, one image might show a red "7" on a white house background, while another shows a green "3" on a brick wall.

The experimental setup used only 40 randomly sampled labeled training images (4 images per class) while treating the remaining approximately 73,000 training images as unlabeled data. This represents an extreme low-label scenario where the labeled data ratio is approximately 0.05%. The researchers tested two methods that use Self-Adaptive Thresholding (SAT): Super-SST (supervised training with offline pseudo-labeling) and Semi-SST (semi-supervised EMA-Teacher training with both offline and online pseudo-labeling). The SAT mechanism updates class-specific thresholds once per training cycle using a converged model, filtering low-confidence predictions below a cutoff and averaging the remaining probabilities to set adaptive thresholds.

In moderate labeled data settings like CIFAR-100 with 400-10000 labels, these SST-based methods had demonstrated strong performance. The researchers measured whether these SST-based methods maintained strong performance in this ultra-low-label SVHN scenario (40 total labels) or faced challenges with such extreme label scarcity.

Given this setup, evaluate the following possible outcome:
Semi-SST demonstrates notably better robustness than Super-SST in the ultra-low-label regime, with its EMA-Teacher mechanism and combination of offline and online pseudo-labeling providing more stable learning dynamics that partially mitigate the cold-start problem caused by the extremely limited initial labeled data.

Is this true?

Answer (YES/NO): NO